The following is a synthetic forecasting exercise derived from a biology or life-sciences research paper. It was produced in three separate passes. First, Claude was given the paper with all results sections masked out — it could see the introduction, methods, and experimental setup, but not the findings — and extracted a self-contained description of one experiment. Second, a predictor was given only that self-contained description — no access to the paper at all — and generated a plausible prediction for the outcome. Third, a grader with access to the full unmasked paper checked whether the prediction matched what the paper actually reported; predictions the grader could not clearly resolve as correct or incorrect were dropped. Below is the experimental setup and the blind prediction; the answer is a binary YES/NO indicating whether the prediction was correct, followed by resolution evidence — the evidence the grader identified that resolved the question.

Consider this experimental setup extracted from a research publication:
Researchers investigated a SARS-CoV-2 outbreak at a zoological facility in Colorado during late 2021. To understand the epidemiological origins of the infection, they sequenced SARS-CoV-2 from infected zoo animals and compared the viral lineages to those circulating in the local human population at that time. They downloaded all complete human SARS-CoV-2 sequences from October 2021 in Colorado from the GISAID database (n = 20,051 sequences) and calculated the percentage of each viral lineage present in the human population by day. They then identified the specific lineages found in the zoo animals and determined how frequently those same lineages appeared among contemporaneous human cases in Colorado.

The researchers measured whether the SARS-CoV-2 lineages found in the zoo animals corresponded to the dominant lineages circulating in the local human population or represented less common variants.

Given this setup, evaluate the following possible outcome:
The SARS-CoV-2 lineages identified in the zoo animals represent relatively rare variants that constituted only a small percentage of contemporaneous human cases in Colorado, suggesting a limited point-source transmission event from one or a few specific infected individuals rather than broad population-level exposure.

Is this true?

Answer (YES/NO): YES